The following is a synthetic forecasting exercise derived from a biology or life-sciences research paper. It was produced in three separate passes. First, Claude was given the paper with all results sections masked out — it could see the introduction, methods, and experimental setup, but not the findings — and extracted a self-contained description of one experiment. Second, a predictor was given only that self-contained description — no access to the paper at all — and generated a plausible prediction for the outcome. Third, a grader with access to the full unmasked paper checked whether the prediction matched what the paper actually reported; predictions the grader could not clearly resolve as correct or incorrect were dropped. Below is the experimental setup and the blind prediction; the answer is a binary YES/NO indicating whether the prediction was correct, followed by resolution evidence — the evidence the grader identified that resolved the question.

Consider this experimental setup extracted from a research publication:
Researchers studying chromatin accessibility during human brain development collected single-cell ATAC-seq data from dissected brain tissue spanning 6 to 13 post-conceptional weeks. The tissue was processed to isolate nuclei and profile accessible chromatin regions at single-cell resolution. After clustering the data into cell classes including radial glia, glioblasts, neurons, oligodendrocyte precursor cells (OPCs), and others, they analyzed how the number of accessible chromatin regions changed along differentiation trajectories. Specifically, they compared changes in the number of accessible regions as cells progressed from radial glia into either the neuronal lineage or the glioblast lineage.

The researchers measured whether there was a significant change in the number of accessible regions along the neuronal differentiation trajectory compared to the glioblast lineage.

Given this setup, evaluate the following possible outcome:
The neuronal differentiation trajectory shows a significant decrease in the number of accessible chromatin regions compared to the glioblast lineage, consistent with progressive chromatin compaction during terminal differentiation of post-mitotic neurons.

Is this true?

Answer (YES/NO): NO